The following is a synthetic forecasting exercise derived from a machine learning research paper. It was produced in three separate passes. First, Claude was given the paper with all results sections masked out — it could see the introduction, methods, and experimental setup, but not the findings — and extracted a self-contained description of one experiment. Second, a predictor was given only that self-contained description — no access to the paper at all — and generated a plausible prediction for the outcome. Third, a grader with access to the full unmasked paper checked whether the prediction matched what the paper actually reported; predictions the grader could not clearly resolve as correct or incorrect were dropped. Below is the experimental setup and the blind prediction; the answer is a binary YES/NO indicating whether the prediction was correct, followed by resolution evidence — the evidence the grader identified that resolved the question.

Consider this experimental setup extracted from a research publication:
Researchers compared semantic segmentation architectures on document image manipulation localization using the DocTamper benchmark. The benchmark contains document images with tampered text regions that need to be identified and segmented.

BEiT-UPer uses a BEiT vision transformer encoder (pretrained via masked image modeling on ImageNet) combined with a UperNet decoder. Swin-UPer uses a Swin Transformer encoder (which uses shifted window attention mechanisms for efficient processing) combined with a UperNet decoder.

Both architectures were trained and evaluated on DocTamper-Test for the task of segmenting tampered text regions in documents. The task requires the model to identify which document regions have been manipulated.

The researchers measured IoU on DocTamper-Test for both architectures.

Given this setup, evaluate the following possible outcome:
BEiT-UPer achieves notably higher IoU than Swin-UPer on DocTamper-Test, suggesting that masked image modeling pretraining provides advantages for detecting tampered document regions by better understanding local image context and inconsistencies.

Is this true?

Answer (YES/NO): NO